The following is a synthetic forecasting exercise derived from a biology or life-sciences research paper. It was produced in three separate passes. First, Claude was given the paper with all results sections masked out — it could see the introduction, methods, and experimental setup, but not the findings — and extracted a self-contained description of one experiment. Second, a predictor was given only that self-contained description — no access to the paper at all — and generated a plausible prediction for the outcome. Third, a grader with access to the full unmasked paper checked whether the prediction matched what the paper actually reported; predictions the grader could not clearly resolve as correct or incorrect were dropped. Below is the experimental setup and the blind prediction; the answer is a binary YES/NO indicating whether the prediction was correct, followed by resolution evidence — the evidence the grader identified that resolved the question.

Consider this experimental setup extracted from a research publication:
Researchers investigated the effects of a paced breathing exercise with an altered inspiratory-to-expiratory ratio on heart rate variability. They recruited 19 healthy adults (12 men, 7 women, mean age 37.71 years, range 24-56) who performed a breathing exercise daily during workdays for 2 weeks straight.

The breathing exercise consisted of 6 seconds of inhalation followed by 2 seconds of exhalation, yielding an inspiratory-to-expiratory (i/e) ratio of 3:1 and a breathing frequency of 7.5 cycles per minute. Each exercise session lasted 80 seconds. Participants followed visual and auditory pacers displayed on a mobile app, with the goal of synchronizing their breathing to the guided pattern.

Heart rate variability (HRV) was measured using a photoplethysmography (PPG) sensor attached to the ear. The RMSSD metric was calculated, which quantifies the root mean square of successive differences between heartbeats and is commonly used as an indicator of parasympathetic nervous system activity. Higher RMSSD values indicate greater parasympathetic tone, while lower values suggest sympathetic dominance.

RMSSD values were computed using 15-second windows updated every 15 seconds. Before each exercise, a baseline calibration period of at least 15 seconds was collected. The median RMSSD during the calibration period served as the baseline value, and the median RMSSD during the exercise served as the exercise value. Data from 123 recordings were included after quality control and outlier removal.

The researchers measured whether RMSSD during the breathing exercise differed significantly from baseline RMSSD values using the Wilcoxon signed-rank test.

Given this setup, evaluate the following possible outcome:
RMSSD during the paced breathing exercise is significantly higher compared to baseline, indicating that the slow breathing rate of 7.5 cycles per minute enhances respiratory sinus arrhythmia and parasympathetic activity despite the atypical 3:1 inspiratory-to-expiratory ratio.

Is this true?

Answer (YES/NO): YES